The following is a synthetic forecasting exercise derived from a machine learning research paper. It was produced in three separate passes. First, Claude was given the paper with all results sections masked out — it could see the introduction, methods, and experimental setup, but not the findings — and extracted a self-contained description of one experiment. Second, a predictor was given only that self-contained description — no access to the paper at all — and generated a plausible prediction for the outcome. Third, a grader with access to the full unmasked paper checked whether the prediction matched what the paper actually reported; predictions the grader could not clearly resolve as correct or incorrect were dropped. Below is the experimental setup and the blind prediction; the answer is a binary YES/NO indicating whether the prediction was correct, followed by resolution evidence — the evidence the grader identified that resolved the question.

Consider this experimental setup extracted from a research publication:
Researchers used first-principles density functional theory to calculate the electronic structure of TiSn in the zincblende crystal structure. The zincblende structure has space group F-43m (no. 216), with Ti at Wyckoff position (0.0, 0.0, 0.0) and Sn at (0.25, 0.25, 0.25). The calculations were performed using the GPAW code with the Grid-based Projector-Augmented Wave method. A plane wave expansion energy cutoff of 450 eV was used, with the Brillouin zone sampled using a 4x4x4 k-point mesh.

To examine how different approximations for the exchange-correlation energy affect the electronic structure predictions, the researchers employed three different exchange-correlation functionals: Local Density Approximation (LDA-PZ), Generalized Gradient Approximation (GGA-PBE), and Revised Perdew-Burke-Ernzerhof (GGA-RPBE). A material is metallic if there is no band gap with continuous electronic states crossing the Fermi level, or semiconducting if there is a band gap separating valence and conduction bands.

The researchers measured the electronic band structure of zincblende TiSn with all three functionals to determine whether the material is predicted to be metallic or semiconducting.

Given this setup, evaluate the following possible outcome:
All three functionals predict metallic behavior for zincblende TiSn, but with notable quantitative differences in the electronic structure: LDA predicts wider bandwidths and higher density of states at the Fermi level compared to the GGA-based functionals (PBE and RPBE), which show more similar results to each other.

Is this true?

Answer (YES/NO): NO